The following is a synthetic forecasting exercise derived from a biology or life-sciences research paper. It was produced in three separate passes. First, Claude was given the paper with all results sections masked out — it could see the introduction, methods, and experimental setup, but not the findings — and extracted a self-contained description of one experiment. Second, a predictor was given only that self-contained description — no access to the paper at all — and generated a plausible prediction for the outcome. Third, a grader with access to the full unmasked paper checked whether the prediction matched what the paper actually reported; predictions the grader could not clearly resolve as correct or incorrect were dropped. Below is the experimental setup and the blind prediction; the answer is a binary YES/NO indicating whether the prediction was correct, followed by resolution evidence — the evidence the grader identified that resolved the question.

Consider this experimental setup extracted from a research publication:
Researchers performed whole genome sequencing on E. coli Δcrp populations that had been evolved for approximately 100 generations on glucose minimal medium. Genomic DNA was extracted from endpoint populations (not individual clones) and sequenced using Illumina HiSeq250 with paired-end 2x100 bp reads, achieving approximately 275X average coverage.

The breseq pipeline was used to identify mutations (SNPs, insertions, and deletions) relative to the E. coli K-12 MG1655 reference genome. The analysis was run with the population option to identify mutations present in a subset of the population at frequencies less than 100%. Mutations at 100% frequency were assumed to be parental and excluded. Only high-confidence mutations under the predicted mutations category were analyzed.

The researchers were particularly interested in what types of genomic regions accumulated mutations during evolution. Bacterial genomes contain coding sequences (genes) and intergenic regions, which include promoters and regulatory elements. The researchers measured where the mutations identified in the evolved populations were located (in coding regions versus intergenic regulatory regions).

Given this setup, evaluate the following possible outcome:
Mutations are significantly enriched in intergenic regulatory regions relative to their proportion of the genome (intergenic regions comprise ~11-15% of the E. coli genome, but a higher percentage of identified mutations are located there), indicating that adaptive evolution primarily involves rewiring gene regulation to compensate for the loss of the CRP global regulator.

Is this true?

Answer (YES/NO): YES